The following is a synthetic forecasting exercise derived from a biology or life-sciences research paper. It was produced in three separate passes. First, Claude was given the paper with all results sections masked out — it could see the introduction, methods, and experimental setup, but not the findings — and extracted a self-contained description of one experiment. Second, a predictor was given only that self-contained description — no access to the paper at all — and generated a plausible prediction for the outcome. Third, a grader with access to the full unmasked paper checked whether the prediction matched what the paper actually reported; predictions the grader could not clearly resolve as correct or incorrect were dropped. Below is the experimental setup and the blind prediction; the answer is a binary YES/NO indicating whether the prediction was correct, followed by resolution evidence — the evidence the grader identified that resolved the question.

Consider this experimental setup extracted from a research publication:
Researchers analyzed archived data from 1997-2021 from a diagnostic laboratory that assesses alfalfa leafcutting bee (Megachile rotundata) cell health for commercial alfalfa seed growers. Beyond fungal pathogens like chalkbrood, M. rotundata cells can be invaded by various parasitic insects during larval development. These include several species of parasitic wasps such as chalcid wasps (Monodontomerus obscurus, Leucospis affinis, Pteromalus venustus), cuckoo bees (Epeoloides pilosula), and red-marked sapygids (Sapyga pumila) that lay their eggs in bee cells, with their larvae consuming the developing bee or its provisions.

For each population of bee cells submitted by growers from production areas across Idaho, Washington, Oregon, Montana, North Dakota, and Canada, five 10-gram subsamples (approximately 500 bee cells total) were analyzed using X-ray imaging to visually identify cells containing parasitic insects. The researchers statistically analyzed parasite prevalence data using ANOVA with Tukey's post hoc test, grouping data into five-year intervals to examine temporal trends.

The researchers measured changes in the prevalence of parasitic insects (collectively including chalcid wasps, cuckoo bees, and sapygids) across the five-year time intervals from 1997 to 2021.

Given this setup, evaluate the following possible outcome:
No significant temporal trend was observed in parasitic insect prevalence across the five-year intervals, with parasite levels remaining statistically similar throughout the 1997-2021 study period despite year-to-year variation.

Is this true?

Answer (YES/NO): NO